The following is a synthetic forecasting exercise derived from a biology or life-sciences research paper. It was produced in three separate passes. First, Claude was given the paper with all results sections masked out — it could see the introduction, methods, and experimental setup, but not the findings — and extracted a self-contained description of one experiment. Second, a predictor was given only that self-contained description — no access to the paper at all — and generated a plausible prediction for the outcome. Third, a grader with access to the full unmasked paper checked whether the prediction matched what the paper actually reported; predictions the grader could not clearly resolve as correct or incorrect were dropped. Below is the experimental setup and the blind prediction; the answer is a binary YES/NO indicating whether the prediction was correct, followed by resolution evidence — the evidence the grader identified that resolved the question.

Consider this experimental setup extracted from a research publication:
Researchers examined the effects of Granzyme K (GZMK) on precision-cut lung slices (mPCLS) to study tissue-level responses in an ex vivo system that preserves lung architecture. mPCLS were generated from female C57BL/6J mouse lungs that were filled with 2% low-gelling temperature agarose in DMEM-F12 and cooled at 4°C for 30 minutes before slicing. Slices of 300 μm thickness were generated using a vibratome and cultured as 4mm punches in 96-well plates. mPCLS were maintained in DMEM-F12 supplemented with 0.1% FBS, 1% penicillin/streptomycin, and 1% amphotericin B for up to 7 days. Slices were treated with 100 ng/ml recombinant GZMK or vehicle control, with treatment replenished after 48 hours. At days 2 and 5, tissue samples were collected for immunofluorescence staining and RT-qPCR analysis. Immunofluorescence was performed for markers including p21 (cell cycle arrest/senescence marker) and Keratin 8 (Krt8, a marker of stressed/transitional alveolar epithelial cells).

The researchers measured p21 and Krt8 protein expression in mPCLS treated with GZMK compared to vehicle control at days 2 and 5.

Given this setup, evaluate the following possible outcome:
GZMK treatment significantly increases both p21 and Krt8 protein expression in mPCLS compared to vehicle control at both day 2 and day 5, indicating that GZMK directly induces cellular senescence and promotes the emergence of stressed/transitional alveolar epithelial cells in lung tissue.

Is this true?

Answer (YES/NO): NO